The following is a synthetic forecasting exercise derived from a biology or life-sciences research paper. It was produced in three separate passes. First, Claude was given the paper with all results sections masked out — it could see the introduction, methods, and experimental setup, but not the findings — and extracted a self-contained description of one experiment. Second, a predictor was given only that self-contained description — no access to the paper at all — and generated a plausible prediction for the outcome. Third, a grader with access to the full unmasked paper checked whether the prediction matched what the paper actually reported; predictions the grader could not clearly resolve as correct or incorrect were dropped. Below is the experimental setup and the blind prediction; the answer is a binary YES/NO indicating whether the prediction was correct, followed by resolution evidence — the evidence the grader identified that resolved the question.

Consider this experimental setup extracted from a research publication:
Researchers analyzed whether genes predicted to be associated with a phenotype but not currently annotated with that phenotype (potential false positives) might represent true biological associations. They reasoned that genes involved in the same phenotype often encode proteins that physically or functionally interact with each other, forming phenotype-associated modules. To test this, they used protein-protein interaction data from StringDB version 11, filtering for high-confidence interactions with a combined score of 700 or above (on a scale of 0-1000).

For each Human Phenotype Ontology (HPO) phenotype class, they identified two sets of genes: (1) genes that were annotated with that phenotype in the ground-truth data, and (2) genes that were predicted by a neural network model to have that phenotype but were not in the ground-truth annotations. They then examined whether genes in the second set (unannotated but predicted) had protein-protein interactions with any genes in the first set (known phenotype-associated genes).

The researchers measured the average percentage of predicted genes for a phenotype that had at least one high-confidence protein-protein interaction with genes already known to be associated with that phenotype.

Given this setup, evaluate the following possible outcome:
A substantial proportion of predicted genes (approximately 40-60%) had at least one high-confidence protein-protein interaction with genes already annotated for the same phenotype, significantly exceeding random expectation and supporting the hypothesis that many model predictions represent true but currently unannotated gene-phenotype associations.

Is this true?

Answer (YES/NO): NO